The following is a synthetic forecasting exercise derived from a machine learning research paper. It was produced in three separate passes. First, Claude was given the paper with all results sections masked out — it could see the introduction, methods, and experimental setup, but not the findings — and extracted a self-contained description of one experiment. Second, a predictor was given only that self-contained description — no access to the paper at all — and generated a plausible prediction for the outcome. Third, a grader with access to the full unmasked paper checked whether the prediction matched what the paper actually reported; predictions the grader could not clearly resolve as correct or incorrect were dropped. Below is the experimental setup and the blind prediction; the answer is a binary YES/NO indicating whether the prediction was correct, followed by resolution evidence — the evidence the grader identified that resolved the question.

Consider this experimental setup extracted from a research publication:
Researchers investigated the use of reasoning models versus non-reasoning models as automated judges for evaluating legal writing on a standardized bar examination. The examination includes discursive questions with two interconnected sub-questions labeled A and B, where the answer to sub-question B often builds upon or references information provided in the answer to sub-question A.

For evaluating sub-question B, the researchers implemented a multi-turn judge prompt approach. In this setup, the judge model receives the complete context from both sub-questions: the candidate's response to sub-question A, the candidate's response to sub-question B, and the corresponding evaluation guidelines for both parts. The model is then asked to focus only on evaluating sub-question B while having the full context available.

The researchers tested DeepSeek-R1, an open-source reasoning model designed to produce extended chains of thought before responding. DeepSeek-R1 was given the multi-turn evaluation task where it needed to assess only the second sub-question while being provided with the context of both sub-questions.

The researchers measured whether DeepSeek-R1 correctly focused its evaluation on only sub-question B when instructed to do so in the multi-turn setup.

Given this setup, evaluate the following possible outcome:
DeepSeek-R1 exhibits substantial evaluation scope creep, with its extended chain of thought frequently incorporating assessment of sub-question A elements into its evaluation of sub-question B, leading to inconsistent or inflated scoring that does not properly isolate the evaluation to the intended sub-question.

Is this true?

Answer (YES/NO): NO